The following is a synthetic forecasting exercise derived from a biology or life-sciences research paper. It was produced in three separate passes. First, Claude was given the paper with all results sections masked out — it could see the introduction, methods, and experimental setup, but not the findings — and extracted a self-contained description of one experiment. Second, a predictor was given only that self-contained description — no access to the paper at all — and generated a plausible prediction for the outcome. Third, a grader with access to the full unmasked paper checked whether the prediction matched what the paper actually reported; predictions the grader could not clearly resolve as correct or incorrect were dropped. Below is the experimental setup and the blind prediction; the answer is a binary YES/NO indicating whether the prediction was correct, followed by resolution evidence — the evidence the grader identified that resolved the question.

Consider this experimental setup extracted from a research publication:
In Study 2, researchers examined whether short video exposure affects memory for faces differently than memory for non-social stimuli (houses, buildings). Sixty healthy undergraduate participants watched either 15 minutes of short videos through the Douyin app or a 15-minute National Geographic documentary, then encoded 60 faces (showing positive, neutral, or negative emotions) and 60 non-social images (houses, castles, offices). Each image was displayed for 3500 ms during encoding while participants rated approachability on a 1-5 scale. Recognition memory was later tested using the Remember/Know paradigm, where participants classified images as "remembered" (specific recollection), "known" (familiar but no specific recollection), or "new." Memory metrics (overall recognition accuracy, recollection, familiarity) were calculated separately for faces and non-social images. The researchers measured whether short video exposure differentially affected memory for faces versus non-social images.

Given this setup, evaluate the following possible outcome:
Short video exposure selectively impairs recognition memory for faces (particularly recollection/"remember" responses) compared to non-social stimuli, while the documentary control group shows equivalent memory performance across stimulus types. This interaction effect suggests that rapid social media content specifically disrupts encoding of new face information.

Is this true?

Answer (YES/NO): NO